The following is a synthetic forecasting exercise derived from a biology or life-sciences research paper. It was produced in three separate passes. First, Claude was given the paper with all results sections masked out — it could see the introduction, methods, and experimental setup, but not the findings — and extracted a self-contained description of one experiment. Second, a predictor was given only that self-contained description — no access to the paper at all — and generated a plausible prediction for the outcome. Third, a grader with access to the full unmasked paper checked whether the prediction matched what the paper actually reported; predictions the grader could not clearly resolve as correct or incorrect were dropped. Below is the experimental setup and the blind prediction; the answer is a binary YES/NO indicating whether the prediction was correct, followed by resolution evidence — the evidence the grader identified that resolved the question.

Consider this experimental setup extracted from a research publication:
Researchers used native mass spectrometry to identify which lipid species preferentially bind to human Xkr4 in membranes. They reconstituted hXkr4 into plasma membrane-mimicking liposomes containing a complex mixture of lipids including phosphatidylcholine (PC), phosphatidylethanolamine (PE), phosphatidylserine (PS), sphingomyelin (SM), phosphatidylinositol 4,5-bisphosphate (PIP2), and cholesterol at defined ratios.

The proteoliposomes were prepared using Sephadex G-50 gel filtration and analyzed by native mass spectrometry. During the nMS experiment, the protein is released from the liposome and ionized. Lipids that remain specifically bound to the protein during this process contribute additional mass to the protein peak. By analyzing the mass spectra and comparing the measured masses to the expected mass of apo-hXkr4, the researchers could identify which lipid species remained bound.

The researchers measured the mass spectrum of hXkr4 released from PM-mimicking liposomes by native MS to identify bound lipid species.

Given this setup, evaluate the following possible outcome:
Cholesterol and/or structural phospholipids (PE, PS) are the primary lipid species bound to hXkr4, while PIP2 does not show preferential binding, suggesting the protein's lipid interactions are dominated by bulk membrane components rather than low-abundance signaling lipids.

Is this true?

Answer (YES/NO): NO